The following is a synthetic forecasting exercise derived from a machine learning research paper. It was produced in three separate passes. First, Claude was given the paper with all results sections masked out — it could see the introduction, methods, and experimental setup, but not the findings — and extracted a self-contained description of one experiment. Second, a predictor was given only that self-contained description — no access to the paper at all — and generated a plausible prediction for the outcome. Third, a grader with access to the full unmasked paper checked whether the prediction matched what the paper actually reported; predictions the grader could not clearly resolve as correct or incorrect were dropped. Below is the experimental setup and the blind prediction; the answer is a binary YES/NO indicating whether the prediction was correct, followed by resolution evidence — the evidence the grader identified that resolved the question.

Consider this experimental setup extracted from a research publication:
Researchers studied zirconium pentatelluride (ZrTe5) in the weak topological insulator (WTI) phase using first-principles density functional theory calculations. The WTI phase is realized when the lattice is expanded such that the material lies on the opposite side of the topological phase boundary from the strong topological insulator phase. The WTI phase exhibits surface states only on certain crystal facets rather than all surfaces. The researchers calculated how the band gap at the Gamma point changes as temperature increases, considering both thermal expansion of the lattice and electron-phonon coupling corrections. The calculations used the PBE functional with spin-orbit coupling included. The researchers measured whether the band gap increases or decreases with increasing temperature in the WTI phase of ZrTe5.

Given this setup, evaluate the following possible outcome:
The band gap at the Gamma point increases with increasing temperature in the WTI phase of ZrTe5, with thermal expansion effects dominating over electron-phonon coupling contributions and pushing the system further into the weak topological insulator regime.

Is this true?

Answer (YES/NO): YES